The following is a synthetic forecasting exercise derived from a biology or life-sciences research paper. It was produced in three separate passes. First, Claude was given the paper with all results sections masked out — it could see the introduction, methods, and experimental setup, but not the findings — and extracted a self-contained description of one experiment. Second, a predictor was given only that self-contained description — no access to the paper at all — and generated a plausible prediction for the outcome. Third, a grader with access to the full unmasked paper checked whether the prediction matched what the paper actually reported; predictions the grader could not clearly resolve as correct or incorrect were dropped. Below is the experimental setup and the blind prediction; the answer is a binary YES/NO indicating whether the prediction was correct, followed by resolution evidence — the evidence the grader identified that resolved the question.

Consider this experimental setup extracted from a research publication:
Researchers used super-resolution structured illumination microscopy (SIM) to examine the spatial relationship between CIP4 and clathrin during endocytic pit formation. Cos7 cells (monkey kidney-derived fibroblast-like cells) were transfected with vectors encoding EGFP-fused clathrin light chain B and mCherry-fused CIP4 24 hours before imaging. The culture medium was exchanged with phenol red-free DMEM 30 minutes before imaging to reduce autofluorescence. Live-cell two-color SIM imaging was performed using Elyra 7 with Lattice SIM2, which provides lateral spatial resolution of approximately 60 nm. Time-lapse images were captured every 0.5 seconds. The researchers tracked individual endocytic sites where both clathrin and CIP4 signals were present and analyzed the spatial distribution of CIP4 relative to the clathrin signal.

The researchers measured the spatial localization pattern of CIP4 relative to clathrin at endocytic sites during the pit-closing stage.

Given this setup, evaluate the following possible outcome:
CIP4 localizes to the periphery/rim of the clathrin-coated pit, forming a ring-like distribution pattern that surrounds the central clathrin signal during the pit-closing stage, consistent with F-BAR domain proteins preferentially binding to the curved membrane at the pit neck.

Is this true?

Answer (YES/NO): NO